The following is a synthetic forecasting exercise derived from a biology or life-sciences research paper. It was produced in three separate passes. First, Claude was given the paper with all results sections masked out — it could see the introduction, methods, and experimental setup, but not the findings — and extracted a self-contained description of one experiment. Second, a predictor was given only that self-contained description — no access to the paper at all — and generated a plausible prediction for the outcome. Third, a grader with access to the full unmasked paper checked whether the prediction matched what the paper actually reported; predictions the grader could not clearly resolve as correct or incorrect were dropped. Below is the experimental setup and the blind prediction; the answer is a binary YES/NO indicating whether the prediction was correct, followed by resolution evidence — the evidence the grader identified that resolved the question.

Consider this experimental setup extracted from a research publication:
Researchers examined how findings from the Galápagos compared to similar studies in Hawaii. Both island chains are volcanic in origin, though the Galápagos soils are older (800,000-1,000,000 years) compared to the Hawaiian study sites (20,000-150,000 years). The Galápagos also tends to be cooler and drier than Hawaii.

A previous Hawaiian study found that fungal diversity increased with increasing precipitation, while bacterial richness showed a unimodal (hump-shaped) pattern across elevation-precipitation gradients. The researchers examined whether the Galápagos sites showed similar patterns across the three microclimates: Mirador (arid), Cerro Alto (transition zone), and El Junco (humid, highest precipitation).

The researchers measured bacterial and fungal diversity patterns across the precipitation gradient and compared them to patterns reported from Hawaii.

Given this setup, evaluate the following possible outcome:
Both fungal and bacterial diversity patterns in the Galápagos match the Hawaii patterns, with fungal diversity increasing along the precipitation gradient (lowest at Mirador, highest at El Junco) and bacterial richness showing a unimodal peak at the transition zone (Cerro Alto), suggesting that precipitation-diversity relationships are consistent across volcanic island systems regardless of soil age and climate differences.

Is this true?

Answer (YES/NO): NO